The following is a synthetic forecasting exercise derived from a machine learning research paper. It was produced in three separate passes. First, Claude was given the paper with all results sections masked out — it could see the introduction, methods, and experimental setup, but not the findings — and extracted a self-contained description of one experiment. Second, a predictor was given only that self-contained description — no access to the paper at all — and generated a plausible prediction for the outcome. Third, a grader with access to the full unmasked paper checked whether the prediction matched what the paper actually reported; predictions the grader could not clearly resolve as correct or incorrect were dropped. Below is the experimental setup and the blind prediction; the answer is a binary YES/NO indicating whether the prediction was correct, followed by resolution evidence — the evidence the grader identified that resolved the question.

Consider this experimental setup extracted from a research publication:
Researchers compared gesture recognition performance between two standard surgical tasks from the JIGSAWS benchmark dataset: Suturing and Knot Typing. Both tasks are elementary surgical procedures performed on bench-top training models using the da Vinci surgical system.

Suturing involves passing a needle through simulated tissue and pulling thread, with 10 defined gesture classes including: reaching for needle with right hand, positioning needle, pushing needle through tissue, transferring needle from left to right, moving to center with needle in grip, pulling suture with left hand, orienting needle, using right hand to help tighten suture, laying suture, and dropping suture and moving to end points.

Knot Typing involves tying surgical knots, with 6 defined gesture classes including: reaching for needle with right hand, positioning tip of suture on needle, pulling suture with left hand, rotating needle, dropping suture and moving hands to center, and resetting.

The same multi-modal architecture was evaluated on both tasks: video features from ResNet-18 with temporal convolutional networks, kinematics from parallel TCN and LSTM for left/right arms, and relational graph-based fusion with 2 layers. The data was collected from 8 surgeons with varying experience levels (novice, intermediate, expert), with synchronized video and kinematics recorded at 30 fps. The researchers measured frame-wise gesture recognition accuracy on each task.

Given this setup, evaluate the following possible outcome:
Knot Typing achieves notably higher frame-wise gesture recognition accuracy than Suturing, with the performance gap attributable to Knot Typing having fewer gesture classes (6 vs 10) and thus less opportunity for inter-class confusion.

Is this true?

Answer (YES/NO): NO